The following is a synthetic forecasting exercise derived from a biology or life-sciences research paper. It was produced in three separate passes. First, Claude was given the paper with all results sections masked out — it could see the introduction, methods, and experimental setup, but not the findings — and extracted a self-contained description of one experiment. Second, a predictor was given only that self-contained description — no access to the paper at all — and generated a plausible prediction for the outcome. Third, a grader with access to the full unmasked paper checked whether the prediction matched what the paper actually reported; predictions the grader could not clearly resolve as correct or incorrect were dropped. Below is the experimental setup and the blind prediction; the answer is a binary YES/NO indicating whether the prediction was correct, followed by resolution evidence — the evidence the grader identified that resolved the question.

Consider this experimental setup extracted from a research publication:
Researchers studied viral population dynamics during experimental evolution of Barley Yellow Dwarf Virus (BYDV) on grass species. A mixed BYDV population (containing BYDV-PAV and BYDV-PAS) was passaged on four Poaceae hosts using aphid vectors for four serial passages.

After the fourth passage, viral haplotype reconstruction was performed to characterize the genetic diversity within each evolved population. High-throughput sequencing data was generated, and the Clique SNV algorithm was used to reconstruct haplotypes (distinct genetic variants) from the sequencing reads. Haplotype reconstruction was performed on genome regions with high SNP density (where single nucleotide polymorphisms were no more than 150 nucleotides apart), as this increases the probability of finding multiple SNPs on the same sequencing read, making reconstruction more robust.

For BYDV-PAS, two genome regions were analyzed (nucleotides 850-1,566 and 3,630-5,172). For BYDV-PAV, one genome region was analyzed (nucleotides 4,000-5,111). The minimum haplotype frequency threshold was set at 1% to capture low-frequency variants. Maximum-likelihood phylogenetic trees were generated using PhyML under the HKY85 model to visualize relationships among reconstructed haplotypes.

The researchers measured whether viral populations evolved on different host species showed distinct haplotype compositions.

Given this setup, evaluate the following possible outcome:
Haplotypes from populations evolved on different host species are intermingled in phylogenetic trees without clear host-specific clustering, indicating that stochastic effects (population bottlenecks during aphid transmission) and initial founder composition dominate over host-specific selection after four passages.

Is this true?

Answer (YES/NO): NO